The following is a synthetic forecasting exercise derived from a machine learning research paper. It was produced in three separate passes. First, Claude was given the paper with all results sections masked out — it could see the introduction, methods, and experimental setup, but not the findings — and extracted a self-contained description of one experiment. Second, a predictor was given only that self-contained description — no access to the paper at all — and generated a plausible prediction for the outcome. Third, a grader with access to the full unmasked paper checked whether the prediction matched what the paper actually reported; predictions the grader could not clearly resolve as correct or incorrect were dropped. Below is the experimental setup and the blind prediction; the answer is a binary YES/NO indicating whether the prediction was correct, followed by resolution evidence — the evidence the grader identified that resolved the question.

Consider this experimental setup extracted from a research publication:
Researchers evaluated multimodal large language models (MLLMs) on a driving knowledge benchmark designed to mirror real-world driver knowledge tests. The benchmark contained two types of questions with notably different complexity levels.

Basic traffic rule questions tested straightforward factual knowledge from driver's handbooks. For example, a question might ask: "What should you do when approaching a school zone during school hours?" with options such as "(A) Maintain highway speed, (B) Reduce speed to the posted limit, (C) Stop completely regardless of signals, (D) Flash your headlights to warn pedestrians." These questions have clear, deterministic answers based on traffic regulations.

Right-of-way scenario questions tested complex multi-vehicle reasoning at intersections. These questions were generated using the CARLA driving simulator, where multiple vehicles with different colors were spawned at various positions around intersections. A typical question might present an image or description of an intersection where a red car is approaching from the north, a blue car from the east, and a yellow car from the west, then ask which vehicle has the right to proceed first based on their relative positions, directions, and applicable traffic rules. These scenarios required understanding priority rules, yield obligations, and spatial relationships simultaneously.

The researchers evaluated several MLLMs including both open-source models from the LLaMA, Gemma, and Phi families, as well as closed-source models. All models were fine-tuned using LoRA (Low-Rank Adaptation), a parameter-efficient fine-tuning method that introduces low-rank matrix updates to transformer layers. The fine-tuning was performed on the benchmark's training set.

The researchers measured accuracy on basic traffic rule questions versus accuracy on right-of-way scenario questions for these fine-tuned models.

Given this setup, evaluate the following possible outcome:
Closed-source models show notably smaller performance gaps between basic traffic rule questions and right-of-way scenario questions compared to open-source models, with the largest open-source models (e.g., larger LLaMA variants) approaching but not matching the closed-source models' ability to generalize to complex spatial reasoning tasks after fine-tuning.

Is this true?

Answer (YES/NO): NO